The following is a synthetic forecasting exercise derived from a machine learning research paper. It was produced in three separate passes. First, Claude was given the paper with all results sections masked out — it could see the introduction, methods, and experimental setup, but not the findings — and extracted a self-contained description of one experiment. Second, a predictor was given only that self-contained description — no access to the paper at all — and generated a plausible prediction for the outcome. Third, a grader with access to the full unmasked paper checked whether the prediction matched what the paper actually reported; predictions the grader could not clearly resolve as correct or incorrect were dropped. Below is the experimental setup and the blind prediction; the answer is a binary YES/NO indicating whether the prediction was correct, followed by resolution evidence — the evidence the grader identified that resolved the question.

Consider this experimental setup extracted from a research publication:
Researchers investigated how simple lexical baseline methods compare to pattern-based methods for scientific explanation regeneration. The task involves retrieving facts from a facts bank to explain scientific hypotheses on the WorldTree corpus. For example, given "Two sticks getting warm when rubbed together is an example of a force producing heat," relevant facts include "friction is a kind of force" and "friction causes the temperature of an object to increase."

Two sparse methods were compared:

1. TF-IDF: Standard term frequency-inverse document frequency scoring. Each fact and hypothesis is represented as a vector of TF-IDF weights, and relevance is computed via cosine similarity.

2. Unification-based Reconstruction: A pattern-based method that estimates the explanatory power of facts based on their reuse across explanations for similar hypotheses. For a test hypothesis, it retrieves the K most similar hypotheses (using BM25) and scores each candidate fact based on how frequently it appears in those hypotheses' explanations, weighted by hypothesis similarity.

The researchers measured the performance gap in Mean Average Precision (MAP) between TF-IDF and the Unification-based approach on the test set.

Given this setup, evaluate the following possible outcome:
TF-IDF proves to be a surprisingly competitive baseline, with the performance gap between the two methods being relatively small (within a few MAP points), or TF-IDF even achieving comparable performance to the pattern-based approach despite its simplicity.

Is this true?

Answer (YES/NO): NO